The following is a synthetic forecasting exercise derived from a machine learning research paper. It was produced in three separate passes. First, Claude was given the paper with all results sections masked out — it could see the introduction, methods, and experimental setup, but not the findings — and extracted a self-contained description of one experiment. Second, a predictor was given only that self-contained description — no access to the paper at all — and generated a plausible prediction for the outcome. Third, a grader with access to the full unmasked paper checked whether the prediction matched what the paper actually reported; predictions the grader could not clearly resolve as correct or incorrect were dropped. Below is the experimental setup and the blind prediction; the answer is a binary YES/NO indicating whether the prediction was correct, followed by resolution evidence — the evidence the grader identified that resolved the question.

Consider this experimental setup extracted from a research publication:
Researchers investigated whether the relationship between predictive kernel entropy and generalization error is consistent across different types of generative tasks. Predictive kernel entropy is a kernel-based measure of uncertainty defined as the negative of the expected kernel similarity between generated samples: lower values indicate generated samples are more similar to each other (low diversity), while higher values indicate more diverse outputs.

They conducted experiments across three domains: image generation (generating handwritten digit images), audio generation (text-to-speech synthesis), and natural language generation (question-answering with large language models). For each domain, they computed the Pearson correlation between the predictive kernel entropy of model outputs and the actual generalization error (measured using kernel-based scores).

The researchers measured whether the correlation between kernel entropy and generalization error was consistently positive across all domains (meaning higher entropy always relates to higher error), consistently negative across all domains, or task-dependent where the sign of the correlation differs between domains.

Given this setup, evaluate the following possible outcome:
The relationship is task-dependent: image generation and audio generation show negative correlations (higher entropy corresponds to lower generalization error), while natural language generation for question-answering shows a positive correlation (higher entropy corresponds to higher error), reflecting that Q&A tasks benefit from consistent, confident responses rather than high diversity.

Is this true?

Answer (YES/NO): NO